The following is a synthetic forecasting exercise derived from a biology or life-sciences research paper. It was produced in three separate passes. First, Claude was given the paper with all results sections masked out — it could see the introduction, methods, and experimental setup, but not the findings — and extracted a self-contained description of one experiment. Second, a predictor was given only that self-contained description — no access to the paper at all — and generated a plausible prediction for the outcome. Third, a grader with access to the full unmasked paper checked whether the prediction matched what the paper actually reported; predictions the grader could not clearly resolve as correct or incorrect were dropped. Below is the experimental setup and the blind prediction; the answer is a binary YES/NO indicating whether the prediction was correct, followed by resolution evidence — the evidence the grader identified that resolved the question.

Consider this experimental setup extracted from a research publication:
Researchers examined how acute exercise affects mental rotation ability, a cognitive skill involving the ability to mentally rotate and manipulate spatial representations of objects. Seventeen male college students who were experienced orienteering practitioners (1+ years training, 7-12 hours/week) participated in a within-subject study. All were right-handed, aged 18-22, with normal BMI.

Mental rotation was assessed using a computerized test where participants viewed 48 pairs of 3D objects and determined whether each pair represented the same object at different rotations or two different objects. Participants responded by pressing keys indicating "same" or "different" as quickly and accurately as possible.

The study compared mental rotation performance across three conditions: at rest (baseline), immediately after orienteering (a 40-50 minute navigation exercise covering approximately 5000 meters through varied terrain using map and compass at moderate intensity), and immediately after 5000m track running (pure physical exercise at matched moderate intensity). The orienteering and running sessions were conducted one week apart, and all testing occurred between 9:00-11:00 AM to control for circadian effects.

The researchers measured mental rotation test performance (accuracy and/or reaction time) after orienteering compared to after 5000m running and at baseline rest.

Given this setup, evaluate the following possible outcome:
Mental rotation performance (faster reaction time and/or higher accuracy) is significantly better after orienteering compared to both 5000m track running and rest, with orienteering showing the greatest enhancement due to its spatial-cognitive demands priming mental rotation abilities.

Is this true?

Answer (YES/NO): NO